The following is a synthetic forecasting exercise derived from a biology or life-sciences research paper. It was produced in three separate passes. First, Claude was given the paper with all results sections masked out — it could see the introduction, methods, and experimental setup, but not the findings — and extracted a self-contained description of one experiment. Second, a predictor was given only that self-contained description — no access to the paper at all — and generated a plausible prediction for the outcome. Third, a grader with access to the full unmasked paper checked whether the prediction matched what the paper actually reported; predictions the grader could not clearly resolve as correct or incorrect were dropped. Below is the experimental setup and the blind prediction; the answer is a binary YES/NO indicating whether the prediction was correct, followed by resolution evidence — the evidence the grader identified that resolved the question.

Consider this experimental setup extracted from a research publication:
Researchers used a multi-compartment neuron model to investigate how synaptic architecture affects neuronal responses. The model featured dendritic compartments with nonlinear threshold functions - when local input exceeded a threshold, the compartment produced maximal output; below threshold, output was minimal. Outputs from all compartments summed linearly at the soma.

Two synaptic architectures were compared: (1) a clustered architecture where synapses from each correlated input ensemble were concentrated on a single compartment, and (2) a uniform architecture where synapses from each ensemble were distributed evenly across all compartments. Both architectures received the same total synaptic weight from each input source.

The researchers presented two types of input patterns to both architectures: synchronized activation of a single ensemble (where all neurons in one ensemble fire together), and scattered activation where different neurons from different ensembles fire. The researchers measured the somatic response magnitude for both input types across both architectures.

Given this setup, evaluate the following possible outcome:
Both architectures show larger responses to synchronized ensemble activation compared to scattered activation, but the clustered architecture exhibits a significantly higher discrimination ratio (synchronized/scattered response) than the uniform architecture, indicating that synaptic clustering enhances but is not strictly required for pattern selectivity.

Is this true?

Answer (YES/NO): NO